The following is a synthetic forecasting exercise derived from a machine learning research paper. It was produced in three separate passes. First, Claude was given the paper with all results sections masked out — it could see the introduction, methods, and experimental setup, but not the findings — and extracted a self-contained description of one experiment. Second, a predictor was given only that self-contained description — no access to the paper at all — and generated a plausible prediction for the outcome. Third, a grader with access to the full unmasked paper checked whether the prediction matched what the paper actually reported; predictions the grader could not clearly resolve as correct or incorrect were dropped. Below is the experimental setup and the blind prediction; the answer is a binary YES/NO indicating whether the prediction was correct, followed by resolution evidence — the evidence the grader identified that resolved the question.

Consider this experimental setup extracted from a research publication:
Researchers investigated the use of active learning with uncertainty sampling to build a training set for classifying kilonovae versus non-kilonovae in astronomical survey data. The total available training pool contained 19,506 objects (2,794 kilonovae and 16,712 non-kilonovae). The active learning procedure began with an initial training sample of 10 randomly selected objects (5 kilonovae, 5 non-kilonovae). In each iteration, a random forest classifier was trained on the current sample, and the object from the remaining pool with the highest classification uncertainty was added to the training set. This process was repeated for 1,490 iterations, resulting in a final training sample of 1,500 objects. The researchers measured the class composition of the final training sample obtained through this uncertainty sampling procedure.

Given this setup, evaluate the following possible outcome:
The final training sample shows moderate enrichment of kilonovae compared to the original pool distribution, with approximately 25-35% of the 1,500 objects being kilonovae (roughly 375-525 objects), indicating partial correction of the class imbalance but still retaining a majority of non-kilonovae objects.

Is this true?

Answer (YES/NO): NO